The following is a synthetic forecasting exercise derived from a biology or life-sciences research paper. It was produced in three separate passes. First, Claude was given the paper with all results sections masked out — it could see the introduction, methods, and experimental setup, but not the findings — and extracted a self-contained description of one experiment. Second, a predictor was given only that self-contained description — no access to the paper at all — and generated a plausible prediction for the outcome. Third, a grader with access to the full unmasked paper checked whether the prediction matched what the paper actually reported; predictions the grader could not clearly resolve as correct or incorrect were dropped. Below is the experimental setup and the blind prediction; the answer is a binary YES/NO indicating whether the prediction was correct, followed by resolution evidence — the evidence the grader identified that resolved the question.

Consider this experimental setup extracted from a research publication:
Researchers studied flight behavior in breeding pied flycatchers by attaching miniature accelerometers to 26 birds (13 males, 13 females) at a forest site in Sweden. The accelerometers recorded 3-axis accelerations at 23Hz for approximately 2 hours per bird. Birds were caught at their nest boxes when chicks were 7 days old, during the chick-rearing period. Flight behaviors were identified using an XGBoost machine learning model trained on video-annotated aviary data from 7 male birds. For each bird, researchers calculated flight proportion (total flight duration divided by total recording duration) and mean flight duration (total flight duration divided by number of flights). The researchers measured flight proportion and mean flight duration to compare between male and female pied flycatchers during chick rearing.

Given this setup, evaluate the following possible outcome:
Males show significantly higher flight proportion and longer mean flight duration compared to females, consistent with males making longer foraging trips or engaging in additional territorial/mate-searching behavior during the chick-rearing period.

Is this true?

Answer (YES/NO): NO